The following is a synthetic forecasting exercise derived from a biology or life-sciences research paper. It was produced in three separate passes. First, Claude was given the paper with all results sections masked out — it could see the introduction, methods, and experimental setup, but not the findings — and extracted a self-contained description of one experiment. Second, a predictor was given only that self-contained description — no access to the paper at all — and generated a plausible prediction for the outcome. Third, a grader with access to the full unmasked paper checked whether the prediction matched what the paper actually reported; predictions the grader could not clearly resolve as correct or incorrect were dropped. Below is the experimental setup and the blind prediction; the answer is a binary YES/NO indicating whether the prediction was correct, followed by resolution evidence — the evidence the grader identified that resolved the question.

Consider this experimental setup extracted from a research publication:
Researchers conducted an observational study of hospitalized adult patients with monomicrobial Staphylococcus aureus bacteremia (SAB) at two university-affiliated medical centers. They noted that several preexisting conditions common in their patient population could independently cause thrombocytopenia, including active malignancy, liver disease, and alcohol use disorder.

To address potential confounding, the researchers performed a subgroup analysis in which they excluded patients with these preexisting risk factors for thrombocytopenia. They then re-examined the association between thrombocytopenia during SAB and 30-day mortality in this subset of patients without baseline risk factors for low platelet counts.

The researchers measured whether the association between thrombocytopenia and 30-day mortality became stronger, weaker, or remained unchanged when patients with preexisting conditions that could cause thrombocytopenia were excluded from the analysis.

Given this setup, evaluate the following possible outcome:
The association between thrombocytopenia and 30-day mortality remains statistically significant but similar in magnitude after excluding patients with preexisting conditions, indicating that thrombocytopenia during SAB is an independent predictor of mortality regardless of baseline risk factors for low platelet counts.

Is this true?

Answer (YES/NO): NO